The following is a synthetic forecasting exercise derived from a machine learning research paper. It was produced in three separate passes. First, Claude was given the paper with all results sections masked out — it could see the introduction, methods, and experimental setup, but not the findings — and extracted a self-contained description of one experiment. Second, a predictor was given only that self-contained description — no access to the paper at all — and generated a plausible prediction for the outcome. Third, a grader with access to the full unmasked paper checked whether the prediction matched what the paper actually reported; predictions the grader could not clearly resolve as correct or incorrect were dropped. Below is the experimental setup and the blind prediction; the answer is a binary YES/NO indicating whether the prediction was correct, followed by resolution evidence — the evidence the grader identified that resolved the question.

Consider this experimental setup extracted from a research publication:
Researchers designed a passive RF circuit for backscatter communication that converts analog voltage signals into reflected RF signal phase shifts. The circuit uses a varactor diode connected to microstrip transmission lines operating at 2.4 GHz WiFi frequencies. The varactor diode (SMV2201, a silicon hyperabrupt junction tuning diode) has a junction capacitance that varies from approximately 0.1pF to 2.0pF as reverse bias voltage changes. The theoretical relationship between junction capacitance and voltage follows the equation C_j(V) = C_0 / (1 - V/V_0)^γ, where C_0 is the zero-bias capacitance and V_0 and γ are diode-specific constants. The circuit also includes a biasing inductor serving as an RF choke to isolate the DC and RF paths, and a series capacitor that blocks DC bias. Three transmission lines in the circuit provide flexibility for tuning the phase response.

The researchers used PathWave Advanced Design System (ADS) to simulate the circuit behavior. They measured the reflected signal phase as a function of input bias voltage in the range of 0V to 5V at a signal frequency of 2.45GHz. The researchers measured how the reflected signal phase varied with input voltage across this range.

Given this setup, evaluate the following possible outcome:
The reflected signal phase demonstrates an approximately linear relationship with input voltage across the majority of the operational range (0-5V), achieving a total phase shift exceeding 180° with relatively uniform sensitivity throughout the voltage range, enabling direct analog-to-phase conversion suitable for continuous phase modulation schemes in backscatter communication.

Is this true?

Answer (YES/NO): NO